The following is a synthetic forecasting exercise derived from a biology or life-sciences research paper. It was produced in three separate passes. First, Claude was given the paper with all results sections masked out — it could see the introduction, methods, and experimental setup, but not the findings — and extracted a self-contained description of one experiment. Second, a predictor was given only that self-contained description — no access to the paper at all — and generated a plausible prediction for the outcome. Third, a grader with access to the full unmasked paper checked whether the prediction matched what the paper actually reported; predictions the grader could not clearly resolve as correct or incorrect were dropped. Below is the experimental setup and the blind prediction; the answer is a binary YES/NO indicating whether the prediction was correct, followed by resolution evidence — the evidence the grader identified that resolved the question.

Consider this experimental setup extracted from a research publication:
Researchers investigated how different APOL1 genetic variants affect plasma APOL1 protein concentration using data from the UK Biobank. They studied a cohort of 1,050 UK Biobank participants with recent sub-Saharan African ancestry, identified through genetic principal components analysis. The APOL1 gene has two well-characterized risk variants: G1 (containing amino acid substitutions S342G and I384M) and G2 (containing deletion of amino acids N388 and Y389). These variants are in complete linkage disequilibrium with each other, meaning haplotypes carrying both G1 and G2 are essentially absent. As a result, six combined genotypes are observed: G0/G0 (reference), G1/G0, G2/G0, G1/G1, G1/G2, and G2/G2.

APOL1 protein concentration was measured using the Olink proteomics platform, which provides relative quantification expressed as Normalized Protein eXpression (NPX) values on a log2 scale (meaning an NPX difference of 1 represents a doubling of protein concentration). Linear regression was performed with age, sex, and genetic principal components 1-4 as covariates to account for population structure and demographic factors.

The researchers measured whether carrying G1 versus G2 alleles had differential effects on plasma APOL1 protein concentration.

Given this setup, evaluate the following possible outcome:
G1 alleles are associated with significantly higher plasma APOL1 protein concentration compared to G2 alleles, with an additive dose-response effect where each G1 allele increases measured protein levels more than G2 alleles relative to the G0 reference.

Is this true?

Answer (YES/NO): NO